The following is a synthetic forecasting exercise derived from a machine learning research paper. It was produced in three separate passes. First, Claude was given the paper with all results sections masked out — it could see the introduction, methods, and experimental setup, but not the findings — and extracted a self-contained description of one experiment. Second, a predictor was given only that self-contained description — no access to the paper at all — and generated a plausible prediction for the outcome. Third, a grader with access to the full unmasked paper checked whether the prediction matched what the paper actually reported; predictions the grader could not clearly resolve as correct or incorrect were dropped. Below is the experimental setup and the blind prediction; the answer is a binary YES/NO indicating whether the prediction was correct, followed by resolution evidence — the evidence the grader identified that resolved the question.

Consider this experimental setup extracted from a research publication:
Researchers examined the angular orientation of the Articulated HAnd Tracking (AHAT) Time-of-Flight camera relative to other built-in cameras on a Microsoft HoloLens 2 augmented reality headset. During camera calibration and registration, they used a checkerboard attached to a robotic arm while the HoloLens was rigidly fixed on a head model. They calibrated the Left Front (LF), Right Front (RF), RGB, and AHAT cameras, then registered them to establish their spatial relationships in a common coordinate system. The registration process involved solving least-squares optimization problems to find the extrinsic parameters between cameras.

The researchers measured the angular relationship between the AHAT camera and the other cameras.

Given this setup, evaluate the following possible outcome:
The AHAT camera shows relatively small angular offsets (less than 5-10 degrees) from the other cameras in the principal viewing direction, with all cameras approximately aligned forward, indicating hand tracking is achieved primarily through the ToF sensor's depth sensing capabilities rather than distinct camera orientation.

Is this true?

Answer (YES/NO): NO